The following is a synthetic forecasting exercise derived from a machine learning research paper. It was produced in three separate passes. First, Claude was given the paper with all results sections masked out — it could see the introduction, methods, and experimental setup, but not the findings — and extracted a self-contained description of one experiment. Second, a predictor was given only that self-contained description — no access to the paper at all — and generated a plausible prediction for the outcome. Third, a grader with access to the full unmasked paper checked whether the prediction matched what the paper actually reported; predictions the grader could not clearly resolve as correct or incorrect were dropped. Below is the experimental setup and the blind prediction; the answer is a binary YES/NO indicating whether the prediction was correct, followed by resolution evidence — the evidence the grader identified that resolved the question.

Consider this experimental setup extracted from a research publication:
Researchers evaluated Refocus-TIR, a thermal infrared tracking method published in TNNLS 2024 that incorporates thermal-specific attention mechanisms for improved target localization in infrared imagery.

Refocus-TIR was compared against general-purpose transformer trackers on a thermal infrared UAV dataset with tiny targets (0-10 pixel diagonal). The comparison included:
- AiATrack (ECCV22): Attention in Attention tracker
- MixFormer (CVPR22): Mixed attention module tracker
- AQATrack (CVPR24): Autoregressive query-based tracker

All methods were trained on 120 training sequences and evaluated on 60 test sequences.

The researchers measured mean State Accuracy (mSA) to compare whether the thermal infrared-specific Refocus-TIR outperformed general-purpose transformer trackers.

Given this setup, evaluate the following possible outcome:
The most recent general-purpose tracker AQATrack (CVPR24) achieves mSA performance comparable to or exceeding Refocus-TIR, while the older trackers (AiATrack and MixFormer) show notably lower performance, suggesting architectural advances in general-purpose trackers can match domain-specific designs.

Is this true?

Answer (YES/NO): NO